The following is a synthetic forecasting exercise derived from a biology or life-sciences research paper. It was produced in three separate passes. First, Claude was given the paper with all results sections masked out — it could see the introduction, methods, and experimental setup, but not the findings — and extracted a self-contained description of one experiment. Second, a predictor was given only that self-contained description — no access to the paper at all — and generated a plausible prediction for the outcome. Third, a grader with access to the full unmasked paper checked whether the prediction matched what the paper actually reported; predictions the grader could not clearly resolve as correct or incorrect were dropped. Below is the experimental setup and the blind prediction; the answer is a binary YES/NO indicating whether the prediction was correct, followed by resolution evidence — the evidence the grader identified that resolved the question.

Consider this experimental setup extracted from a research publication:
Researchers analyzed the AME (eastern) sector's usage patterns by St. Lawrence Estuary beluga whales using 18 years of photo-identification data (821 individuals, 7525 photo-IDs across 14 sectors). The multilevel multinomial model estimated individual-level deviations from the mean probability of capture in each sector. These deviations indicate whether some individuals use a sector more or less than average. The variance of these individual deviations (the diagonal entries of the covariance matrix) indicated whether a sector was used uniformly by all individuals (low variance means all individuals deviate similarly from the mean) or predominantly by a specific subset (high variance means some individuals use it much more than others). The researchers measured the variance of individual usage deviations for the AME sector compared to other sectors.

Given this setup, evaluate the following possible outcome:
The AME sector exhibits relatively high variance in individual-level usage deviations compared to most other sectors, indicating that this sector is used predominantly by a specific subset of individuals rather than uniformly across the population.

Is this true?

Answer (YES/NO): YES